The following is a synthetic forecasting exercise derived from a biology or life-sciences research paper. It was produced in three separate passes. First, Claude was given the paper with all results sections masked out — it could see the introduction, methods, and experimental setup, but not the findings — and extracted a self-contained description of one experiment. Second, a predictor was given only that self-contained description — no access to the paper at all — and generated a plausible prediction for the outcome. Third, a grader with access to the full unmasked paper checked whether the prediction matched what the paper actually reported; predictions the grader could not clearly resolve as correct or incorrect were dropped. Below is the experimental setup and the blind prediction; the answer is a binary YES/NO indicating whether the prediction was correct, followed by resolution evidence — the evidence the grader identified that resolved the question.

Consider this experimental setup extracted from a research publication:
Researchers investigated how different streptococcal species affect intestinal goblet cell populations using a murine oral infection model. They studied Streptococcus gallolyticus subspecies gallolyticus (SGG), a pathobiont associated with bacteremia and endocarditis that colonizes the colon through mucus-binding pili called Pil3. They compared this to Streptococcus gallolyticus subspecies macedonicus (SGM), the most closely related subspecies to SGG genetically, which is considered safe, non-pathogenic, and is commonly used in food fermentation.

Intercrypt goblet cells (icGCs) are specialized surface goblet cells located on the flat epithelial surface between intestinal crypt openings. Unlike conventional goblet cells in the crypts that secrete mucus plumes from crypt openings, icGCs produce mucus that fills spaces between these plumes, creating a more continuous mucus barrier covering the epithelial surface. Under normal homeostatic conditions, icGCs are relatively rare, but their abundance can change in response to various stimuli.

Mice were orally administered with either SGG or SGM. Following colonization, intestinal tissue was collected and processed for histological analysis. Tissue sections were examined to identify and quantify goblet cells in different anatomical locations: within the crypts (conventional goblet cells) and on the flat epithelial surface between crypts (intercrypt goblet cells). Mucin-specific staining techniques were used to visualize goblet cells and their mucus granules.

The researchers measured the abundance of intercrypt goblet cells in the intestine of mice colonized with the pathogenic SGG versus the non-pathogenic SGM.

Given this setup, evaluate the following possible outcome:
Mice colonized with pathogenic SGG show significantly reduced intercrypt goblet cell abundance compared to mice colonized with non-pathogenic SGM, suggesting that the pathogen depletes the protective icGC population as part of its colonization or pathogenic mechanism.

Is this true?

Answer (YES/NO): NO